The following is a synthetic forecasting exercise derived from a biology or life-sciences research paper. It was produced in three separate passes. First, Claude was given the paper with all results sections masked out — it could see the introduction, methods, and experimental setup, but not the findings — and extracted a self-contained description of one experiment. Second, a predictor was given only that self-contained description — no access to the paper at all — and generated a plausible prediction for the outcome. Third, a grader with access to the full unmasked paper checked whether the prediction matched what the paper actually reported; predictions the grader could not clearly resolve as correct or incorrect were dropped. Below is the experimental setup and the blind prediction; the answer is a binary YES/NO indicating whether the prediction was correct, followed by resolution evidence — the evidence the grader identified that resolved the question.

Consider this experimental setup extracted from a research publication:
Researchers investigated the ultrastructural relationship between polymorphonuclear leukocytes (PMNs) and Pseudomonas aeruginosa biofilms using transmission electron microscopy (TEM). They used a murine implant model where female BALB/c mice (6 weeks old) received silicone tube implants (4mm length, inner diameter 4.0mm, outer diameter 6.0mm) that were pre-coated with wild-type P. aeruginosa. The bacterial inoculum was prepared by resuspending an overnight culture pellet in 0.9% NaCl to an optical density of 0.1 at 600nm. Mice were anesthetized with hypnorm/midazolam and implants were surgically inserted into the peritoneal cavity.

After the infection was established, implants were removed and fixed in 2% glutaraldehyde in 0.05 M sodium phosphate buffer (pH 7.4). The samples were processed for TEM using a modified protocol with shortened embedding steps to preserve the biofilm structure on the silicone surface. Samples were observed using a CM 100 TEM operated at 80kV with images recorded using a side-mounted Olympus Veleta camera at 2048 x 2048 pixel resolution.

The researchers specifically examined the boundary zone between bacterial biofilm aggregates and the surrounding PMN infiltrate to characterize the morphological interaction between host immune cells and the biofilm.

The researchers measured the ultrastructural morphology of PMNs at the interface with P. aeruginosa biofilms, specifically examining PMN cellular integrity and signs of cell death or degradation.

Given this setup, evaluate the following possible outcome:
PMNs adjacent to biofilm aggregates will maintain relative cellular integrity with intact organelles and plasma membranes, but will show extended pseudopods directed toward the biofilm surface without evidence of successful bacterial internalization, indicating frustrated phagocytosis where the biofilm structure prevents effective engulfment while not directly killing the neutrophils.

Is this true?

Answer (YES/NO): NO